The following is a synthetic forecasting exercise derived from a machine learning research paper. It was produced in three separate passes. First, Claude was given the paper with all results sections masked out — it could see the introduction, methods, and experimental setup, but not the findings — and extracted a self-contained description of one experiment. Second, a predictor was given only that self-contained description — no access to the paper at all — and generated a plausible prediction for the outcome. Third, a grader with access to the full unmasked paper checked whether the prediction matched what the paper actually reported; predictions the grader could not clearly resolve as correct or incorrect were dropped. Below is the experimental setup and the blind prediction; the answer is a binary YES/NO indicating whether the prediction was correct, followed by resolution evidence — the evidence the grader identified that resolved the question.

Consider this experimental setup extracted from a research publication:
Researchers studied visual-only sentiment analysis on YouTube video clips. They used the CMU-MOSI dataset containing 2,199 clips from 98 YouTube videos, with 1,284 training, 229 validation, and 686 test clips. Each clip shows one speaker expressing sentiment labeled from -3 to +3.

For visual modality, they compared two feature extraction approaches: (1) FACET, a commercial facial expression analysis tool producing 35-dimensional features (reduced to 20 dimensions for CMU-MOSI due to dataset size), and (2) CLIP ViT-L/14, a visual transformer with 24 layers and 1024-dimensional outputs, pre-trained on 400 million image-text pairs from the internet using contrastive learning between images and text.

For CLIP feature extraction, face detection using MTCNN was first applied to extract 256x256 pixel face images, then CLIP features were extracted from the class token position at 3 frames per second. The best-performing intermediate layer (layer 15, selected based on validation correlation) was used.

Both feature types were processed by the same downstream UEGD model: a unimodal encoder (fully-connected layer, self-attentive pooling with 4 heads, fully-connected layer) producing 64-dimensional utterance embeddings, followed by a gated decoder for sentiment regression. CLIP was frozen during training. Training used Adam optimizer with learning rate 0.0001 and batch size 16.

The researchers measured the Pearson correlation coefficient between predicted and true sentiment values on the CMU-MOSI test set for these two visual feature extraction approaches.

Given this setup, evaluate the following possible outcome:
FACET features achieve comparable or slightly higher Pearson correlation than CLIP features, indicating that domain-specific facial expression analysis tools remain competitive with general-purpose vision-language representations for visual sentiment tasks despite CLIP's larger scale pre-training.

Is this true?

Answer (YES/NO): NO